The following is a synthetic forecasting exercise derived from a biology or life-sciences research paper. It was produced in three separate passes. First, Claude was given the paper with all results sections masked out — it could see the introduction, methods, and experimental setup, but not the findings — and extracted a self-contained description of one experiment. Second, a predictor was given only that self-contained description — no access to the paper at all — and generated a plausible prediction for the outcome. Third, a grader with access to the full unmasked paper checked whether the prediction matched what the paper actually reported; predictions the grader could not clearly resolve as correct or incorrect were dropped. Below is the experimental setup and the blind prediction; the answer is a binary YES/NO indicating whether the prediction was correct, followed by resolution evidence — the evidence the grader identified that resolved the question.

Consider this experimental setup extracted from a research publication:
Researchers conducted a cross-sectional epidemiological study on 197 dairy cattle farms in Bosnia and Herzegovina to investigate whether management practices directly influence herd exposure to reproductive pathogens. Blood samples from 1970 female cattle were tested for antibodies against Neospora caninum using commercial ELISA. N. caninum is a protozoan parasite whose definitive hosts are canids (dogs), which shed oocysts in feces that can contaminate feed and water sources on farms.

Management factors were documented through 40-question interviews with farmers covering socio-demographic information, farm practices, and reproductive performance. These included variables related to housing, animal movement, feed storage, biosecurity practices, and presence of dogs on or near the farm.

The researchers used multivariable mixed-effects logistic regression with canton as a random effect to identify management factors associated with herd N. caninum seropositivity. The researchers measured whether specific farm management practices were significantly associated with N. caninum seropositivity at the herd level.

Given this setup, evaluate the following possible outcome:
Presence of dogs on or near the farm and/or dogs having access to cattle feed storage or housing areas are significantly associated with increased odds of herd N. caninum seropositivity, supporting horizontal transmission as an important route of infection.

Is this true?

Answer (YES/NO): YES